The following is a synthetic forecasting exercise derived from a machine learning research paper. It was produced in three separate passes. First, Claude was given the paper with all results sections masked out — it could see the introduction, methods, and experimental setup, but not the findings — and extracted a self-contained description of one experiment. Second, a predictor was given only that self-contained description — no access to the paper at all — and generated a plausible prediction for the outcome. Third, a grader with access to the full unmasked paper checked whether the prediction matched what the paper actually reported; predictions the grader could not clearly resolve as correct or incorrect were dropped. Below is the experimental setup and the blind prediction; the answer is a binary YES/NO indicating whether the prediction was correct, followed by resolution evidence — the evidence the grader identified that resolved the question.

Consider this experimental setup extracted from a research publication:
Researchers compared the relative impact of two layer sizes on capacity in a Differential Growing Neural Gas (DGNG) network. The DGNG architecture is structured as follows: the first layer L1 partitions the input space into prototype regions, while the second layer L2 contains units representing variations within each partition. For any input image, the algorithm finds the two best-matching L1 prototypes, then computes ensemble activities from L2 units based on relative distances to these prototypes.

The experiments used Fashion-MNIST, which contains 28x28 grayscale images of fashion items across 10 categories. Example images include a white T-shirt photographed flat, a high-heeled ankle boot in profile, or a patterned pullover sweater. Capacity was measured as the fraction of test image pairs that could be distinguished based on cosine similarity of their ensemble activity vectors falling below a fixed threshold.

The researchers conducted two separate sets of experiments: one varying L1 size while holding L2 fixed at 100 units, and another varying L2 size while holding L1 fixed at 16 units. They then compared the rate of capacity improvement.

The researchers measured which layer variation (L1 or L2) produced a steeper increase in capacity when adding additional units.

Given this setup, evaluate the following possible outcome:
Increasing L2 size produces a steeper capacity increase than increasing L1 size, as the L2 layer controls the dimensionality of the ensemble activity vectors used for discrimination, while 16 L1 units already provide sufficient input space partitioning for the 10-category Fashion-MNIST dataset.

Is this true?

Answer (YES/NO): NO